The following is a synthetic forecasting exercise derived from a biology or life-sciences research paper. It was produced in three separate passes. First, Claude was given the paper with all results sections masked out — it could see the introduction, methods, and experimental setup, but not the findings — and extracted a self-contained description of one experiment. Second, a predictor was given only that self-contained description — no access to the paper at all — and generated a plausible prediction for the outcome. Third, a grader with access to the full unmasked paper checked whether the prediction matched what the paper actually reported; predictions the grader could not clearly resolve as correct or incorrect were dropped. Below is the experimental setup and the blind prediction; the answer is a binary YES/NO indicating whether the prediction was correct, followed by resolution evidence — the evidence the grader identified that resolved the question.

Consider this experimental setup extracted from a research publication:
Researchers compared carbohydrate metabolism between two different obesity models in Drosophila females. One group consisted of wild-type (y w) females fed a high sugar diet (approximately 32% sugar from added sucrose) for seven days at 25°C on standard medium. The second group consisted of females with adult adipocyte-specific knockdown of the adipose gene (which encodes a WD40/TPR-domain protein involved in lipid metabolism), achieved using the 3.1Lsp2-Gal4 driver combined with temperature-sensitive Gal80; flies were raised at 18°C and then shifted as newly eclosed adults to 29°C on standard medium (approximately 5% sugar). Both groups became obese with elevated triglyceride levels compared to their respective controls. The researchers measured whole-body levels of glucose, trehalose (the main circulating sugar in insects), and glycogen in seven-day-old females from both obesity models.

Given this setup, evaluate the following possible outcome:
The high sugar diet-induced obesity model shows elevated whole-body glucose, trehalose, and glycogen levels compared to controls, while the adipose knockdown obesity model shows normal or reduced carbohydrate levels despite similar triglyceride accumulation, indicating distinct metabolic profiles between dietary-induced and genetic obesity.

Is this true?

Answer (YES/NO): YES